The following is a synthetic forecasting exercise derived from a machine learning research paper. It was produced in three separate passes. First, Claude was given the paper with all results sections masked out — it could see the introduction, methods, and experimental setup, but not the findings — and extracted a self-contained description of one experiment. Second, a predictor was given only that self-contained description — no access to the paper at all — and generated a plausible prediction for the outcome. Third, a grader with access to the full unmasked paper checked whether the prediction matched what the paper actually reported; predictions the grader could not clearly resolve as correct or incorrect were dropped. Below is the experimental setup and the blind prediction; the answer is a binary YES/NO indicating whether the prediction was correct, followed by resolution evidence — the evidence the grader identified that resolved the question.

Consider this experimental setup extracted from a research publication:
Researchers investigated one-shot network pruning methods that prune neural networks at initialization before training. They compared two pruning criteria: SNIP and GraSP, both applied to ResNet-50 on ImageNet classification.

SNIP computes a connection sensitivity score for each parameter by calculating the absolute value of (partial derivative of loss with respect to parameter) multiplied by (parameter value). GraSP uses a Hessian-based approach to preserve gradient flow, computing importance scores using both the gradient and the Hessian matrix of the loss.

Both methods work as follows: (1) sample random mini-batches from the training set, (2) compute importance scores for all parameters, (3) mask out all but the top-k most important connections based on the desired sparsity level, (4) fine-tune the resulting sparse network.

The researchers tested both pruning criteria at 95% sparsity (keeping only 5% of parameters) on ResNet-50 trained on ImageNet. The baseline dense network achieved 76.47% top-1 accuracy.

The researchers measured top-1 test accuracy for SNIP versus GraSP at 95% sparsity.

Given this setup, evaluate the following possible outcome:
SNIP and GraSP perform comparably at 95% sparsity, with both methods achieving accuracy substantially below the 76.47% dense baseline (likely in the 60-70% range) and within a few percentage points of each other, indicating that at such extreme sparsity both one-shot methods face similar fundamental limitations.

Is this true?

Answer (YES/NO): NO